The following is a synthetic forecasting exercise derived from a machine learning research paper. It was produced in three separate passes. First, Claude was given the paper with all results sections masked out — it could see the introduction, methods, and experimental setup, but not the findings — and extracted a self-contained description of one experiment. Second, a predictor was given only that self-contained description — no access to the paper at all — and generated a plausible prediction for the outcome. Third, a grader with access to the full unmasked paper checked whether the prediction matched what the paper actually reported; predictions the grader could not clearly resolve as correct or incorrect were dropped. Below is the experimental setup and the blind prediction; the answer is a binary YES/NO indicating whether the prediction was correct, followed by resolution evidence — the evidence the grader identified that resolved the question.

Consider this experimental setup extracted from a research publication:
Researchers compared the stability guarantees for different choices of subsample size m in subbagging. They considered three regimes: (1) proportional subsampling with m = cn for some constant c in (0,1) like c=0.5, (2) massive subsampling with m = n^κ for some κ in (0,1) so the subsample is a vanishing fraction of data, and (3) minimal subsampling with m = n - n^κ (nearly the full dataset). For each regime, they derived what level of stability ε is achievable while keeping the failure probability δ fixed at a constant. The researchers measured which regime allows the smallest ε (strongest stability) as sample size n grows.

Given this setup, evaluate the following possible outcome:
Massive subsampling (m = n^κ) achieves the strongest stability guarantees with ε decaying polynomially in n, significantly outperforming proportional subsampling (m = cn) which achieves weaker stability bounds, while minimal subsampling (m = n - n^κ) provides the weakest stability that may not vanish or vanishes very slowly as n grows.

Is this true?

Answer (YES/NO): YES